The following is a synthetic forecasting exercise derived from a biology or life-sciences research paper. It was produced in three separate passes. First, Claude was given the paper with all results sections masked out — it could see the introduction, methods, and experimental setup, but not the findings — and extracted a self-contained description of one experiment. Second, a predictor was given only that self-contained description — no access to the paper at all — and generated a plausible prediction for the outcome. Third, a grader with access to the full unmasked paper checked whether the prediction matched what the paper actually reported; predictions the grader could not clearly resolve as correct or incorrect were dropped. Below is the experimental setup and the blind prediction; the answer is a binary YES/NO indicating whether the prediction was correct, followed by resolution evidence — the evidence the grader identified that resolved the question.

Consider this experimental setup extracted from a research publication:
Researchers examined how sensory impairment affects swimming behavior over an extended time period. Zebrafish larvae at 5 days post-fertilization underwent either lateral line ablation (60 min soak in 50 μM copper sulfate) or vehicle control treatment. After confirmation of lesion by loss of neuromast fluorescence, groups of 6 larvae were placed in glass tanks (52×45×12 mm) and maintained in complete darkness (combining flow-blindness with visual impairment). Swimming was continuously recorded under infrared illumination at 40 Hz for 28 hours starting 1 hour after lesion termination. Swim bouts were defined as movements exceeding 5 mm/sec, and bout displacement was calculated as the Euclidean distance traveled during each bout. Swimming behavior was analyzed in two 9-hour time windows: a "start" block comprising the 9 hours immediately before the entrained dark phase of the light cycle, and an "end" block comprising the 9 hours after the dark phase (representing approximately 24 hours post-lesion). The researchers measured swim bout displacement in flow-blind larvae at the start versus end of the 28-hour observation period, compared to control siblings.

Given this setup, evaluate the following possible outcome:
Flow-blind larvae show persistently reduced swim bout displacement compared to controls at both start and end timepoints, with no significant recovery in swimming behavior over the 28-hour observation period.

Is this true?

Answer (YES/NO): NO